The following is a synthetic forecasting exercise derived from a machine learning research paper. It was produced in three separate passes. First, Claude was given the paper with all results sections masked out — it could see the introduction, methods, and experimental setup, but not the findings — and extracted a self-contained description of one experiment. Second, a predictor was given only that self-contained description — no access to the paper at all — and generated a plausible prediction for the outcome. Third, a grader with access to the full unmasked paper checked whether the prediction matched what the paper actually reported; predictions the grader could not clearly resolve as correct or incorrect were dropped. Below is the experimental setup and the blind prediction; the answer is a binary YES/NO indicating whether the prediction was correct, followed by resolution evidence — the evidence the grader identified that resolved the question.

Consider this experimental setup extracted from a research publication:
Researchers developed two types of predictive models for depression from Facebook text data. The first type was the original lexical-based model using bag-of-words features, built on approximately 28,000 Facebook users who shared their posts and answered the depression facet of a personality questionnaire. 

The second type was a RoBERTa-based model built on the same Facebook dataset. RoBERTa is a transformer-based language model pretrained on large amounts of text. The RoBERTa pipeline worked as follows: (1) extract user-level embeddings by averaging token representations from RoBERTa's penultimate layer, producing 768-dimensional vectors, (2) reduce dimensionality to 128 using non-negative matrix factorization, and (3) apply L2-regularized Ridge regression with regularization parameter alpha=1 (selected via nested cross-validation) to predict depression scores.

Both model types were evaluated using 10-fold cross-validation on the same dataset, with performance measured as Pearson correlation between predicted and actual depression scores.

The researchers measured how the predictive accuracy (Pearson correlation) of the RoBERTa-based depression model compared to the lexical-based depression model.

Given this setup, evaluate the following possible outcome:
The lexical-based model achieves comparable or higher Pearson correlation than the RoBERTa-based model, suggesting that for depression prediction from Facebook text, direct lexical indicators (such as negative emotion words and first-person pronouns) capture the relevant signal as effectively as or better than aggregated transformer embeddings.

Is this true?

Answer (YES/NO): YES